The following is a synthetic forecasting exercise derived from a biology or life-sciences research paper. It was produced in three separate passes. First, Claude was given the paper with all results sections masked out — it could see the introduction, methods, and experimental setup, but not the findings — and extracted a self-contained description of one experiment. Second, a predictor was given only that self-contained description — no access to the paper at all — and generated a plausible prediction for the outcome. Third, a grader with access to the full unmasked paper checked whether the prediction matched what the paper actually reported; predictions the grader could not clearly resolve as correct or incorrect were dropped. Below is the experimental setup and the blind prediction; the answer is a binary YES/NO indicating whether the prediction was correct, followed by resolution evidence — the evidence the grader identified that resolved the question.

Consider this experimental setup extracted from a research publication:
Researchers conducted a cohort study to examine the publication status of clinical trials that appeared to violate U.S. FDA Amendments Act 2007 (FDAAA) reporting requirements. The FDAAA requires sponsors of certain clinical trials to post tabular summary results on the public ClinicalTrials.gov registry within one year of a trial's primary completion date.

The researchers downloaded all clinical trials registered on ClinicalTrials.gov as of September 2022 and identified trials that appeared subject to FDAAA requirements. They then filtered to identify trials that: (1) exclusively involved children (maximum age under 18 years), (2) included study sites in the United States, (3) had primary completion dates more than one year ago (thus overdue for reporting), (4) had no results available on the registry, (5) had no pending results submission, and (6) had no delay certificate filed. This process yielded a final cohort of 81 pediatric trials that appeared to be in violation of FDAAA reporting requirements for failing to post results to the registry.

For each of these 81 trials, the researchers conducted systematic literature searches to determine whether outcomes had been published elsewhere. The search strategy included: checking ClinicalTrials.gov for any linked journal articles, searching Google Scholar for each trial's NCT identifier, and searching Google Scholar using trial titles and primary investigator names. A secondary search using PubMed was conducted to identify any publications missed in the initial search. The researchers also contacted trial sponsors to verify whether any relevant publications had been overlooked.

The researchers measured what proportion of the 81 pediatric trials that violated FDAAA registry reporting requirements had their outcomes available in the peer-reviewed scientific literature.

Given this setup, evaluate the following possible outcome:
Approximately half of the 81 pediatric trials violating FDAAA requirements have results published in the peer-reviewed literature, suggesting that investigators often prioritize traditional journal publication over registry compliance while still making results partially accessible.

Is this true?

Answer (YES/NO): NO